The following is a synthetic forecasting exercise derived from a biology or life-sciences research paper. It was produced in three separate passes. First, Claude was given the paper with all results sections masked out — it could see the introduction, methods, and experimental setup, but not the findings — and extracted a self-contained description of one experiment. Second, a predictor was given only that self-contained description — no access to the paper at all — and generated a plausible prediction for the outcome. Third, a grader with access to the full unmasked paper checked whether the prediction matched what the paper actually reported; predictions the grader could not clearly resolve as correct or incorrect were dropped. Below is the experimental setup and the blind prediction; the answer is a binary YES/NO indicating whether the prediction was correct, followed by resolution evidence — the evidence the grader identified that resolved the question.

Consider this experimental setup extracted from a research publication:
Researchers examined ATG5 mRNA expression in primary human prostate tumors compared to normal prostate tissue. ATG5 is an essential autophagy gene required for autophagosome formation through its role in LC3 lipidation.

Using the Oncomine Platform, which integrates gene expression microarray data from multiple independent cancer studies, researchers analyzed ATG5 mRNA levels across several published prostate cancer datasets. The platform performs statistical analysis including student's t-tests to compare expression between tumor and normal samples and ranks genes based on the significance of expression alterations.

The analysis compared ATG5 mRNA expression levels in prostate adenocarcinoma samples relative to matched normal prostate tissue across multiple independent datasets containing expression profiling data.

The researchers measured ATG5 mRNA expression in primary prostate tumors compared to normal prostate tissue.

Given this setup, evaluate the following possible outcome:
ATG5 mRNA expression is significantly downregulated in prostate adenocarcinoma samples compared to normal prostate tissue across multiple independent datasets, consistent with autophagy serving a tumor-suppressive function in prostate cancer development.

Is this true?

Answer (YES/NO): YES